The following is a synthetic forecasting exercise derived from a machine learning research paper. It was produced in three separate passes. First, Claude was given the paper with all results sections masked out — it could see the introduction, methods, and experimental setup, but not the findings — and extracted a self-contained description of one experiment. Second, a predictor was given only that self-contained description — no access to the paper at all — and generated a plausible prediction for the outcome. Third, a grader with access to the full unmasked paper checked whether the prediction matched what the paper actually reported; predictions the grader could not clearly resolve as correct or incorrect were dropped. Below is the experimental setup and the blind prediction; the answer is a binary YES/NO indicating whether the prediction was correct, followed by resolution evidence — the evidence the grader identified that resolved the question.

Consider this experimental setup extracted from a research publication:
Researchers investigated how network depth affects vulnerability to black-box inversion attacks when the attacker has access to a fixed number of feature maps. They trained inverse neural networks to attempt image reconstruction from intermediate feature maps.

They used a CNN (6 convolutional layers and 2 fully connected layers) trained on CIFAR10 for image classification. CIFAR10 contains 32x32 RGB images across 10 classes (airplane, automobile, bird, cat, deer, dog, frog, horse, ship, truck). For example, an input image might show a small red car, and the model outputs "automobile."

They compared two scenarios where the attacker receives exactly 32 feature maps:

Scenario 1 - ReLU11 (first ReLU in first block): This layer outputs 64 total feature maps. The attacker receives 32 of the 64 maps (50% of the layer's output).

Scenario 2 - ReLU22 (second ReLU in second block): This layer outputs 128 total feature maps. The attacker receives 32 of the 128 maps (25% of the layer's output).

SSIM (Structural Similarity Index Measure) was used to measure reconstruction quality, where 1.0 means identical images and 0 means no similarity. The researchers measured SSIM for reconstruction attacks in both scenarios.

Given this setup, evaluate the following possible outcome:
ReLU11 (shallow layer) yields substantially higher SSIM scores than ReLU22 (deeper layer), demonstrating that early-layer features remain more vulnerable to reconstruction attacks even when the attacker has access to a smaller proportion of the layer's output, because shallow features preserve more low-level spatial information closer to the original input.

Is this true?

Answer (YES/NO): YES